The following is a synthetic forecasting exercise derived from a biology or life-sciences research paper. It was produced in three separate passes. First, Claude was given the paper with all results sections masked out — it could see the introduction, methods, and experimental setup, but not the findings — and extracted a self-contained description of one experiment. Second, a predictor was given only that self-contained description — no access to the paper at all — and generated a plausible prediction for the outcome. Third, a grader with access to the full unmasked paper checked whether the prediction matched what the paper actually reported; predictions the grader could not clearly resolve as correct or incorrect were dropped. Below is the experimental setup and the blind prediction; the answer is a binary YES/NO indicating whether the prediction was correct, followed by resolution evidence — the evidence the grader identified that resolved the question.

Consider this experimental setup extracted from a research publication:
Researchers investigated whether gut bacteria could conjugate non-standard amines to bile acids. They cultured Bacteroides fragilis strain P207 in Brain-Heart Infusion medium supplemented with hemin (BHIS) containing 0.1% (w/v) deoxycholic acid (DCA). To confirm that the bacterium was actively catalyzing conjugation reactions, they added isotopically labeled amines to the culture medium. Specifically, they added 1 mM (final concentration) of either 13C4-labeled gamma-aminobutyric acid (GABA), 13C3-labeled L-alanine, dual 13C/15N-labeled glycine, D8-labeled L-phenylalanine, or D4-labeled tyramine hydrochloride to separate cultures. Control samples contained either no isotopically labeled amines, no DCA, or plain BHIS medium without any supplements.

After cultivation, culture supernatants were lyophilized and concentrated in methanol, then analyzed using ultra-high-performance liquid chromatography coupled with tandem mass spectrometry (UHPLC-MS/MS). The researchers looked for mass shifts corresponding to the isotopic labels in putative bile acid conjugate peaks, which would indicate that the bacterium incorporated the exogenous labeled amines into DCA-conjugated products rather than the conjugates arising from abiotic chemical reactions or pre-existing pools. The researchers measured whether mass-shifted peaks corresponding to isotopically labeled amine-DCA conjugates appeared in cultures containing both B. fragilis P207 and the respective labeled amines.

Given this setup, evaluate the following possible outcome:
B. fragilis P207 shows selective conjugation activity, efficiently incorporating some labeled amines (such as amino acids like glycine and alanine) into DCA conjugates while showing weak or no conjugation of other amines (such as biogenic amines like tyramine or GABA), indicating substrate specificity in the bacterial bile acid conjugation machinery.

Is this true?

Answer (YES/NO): NO